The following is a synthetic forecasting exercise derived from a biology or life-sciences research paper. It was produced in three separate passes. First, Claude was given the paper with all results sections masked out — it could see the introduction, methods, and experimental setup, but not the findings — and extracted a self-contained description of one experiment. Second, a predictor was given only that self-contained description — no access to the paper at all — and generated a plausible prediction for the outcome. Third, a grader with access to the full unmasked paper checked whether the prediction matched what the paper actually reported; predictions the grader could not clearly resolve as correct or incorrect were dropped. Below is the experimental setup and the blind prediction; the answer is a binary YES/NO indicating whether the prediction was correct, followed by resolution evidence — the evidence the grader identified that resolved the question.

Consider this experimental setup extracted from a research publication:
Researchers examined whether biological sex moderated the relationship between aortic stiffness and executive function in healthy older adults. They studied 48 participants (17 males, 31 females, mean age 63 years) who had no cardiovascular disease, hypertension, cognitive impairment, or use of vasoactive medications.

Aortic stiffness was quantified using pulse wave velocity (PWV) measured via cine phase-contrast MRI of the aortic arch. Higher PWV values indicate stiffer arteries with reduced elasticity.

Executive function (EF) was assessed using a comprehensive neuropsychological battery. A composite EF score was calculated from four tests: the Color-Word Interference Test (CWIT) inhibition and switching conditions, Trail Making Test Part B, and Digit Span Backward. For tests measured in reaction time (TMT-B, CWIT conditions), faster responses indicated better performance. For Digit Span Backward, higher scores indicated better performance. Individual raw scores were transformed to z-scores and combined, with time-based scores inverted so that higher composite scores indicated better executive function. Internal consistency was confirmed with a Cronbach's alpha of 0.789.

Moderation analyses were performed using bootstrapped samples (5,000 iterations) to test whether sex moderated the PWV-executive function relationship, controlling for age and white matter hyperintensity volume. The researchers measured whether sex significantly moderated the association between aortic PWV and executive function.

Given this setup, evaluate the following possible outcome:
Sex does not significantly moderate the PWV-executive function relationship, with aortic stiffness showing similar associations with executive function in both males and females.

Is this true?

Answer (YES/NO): NO